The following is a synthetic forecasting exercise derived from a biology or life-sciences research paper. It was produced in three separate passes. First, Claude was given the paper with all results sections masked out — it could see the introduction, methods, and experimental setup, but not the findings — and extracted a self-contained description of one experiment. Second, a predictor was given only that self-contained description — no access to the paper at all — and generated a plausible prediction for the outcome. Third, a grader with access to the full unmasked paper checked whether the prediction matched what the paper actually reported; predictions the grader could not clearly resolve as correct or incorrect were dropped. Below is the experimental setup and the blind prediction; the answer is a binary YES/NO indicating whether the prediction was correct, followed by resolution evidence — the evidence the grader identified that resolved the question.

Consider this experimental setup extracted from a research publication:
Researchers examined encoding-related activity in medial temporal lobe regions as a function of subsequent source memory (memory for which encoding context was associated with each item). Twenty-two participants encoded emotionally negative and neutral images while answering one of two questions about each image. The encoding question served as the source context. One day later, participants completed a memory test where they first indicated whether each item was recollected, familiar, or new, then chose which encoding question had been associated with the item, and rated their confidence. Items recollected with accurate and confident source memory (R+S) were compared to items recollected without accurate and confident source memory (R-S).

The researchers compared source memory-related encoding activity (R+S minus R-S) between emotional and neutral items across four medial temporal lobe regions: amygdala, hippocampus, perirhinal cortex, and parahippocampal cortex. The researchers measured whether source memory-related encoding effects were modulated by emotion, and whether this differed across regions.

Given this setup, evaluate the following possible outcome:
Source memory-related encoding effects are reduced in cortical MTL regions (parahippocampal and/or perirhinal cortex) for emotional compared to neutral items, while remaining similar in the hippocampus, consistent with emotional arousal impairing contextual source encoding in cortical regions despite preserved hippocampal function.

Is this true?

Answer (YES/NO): NO